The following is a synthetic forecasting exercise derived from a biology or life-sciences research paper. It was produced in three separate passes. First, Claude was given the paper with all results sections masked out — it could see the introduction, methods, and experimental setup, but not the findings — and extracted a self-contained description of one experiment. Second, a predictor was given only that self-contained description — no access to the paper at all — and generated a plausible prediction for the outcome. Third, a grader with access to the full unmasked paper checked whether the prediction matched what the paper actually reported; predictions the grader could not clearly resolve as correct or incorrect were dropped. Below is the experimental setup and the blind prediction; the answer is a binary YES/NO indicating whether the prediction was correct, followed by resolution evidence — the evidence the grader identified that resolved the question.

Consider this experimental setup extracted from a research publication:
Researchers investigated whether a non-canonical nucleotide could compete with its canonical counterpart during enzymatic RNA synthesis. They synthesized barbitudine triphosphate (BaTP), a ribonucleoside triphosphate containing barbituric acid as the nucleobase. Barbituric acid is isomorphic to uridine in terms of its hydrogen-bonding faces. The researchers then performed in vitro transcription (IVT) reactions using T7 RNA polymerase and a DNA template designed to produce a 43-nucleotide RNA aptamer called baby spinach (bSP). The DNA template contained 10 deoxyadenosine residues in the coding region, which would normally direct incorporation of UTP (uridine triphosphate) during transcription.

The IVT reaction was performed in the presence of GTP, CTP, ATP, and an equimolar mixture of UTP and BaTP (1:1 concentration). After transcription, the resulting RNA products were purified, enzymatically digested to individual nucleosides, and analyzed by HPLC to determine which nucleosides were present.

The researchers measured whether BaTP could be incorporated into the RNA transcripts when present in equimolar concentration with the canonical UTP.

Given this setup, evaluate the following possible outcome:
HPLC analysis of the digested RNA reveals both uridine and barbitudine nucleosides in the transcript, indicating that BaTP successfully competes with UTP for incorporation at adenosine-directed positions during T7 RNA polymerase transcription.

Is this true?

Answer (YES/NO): YES